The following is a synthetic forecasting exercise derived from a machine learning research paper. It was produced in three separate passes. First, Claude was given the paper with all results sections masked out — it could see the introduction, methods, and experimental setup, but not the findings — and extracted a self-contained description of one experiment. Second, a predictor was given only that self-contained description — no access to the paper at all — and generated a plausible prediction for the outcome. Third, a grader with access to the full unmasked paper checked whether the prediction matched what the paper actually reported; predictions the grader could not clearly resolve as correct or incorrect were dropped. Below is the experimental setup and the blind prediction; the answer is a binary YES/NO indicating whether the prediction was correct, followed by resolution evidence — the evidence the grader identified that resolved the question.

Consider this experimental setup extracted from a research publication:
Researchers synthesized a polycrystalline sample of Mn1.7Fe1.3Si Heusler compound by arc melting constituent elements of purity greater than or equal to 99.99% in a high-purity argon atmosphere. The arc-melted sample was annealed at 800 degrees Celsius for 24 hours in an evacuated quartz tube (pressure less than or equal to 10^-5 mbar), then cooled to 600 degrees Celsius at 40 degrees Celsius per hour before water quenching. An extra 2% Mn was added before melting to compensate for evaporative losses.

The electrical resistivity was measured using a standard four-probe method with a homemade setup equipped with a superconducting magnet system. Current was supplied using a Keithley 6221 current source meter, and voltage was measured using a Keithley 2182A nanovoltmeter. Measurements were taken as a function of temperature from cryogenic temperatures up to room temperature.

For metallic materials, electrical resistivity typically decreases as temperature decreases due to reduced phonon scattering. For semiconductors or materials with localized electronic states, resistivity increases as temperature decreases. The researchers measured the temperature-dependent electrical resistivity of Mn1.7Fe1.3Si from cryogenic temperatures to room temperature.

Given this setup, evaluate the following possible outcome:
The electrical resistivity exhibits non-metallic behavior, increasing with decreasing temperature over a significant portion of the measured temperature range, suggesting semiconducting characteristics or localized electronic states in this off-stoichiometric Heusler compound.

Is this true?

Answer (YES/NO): NO